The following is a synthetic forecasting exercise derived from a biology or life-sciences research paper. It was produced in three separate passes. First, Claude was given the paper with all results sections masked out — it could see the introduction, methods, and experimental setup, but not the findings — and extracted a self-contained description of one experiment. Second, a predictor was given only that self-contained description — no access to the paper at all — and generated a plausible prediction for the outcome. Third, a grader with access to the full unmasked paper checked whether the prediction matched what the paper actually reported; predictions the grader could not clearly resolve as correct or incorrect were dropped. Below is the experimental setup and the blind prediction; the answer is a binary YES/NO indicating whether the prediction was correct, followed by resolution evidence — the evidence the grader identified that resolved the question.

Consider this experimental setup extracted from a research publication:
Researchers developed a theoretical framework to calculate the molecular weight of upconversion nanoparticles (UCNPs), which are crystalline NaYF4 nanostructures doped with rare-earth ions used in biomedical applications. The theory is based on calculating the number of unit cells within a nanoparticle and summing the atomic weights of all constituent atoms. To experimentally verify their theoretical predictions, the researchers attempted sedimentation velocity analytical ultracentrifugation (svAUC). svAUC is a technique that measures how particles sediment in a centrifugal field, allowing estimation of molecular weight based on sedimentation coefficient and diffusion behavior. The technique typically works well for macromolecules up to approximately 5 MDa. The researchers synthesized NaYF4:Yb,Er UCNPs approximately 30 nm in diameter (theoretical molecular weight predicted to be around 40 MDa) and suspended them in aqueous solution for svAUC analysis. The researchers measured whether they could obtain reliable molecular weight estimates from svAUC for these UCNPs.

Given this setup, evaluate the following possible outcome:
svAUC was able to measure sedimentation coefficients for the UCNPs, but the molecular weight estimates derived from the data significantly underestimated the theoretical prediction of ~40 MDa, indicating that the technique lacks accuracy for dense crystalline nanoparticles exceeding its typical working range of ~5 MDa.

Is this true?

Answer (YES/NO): NO